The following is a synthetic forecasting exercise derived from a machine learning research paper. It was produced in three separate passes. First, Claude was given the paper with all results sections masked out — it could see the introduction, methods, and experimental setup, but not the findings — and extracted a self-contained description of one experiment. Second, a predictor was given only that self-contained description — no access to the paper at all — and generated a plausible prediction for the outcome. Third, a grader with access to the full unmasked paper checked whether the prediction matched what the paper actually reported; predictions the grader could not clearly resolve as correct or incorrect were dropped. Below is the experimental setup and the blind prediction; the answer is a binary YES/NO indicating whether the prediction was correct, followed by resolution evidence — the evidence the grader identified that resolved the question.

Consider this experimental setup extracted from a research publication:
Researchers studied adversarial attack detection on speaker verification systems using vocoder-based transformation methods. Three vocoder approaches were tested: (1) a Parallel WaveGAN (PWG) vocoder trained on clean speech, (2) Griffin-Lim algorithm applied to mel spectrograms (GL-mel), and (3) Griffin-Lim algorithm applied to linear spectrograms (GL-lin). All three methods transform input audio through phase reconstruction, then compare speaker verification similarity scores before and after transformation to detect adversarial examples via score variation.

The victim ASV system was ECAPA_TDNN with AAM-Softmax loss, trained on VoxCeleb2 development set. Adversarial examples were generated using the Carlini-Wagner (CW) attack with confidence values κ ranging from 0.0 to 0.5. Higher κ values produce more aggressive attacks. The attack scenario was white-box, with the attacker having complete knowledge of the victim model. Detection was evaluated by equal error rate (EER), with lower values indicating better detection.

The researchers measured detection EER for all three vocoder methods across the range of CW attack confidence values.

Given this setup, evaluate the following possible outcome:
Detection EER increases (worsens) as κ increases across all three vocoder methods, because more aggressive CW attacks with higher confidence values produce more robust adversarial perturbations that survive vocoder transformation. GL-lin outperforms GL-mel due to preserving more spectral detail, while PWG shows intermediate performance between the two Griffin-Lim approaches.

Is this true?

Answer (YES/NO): NO